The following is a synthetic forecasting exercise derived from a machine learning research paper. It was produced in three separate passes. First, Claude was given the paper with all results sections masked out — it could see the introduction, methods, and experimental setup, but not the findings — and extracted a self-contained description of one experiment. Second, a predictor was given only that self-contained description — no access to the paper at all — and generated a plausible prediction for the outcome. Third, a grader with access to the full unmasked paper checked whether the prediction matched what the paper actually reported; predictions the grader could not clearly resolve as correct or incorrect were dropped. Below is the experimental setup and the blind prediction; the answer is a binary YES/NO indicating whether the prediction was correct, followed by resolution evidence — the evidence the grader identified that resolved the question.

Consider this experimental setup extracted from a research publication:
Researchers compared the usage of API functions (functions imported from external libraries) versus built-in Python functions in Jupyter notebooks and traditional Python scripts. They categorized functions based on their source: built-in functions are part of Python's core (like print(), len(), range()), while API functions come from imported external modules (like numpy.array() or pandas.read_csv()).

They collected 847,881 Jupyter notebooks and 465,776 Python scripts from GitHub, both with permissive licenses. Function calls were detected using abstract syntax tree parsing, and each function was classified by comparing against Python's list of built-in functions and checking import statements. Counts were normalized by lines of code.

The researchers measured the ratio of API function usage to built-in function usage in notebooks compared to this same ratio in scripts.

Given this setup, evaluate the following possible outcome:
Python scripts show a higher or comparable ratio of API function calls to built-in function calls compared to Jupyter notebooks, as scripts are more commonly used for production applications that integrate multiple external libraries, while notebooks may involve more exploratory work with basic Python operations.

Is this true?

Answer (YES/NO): YES